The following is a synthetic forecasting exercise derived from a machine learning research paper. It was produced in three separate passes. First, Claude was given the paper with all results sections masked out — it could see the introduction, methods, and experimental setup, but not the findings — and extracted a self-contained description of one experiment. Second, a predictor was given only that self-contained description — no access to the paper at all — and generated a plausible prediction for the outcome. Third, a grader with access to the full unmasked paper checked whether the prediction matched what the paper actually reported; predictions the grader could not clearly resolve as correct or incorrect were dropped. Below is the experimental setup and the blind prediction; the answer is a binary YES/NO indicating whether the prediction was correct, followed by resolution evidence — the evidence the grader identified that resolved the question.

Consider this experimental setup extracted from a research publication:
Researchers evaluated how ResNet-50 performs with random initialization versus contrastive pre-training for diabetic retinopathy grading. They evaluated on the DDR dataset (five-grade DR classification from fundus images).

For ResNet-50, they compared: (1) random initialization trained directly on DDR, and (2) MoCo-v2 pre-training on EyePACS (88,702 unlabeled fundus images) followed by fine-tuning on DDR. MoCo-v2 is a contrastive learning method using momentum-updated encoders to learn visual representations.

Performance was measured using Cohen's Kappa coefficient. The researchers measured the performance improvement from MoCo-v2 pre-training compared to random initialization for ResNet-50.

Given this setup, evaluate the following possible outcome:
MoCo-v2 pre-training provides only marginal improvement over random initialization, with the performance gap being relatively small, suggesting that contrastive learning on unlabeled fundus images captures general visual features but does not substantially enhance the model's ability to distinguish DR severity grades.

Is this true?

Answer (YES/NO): NO